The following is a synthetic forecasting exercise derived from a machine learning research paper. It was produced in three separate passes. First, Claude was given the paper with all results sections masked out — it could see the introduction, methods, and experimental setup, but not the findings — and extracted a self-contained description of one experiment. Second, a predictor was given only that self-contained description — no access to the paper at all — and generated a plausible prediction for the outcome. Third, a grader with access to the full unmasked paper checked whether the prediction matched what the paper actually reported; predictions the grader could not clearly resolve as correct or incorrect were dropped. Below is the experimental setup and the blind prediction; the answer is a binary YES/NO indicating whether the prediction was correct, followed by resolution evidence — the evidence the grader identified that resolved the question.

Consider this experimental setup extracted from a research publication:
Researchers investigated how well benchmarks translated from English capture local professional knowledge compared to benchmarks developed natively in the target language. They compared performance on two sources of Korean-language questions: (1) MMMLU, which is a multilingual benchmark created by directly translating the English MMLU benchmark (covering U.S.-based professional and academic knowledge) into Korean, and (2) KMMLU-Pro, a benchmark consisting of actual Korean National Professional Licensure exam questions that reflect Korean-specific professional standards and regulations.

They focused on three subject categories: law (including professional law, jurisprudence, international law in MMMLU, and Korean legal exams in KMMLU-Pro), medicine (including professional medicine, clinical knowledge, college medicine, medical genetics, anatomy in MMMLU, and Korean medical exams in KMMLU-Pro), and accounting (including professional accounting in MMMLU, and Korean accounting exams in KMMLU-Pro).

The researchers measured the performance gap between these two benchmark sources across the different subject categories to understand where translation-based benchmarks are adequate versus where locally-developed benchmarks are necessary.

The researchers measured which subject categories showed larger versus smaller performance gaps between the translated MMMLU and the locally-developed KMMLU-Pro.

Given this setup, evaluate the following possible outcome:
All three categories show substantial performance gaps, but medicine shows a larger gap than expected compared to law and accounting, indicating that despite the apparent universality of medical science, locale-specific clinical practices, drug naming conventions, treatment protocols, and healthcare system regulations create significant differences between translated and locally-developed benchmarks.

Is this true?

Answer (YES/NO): NO